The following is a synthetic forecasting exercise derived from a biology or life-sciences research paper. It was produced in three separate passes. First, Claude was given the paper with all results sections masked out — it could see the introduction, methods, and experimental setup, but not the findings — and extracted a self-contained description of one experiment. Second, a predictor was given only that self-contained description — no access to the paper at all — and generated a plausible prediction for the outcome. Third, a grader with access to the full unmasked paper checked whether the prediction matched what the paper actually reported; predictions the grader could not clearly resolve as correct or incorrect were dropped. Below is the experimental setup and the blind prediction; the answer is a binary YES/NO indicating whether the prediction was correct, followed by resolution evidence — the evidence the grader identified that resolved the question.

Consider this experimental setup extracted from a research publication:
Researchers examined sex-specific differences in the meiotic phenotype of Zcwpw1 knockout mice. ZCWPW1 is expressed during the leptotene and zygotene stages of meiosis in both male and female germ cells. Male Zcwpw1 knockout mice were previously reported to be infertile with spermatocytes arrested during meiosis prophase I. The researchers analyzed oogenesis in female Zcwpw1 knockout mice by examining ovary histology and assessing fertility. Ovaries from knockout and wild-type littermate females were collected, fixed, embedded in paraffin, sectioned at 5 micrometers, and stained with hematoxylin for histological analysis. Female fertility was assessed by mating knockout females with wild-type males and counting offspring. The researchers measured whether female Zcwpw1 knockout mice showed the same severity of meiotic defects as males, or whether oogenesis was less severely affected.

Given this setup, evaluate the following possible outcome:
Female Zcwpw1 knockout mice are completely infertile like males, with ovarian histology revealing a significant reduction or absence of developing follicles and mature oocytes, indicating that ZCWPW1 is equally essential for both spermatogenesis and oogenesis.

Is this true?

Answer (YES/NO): NO